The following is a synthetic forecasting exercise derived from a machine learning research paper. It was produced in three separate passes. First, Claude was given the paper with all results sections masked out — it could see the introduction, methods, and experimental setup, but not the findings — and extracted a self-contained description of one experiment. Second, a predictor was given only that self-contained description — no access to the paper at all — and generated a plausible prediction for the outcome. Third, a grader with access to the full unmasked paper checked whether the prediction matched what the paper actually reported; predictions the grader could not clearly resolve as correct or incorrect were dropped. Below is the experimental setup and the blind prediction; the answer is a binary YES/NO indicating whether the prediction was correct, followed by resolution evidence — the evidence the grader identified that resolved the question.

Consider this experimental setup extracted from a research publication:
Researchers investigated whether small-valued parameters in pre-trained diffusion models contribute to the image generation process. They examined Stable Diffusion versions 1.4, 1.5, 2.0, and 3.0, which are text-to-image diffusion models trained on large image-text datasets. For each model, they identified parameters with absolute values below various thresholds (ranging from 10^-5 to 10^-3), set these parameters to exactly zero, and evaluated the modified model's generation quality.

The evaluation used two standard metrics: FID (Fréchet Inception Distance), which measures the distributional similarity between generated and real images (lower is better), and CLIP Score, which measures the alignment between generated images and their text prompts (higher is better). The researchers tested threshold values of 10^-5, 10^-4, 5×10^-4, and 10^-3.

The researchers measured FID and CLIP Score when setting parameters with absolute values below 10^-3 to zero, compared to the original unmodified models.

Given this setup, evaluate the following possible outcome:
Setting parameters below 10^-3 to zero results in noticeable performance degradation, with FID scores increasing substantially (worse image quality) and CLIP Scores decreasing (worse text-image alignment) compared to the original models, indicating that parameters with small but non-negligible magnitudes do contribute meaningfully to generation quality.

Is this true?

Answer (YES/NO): NO